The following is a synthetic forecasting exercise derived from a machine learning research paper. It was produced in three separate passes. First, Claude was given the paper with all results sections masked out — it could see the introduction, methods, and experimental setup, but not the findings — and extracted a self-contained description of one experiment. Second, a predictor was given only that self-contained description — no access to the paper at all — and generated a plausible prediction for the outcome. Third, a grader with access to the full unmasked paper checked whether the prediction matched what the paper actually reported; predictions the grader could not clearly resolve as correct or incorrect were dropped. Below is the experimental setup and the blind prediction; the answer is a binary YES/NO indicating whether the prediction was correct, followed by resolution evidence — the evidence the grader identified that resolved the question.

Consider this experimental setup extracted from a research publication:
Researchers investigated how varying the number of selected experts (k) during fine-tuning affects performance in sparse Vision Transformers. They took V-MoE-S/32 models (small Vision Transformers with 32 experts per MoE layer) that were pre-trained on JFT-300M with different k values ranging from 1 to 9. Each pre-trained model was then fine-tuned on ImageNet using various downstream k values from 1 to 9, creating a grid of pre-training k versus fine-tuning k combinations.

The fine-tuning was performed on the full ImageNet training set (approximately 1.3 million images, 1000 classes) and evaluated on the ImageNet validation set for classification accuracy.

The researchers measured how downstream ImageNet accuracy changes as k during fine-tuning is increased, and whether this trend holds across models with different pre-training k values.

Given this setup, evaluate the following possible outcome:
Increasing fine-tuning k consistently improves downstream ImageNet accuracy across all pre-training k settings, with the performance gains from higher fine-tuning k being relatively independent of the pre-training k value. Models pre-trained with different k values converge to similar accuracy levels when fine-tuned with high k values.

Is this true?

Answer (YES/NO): NO